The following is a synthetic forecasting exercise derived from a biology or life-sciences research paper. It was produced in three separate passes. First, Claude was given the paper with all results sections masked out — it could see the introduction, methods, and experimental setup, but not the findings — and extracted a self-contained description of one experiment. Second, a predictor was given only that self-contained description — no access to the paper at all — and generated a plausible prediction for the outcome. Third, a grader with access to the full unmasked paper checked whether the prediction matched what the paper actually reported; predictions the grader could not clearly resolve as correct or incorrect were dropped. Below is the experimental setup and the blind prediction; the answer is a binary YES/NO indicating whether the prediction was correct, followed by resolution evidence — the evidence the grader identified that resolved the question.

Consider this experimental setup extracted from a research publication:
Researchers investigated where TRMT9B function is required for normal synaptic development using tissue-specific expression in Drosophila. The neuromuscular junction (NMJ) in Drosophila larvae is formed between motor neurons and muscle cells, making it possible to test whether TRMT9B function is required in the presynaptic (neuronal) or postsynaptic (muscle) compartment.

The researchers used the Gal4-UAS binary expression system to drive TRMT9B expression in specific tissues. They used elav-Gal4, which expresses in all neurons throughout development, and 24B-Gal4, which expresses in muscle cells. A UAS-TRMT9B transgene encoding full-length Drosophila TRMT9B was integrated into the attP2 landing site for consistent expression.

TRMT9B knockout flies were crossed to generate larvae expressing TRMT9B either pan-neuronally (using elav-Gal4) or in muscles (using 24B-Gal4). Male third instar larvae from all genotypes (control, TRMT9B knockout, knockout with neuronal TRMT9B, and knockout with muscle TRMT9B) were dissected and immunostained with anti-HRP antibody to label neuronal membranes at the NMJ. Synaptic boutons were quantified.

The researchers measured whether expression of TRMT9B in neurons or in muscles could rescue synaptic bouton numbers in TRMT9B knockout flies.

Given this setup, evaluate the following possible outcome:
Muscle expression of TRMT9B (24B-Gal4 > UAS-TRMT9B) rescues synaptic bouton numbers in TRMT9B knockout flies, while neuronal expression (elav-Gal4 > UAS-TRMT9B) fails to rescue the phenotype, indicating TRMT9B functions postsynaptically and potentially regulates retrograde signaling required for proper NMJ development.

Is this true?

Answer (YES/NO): YES